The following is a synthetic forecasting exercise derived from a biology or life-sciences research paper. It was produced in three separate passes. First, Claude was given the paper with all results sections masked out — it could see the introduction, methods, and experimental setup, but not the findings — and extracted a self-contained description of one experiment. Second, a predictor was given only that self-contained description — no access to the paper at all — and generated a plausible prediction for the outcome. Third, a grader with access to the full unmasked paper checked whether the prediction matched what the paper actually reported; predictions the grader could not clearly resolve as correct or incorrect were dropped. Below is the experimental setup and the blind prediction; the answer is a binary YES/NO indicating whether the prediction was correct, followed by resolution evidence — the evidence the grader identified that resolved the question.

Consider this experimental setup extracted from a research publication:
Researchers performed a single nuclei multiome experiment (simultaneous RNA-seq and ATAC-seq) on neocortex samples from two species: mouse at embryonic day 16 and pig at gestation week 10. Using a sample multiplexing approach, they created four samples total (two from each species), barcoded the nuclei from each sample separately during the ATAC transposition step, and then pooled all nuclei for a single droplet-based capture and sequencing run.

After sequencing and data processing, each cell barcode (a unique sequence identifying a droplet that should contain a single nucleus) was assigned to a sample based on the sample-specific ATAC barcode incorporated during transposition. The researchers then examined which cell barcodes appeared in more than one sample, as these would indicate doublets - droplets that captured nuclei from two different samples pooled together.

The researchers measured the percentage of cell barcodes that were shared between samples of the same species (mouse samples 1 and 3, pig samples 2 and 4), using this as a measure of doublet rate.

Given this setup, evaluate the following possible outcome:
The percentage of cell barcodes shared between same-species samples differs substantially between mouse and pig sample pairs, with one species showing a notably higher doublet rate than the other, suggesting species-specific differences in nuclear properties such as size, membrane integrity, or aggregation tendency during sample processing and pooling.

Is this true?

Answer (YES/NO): NO